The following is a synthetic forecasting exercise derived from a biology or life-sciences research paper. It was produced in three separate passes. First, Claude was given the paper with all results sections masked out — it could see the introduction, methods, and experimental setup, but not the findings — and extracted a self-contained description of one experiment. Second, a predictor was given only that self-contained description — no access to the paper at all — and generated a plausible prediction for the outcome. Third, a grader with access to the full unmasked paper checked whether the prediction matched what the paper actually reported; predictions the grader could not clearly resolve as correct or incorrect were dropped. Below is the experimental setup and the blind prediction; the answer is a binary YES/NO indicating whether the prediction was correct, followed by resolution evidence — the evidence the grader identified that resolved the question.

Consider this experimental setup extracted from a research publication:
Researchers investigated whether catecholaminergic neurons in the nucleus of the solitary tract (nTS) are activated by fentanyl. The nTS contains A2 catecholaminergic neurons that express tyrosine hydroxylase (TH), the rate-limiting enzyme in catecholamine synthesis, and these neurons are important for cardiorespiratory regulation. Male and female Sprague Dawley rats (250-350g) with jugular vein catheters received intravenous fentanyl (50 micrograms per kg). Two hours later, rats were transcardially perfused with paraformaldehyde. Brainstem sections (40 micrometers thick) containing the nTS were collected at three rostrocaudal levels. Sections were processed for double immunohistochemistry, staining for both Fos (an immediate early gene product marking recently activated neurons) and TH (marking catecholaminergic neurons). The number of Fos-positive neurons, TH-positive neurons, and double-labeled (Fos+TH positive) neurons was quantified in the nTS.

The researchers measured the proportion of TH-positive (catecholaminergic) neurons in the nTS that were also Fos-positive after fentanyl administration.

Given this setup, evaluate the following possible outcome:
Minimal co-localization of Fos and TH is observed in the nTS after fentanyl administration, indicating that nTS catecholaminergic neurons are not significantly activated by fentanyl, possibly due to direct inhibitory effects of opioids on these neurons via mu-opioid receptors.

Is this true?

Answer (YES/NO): NO